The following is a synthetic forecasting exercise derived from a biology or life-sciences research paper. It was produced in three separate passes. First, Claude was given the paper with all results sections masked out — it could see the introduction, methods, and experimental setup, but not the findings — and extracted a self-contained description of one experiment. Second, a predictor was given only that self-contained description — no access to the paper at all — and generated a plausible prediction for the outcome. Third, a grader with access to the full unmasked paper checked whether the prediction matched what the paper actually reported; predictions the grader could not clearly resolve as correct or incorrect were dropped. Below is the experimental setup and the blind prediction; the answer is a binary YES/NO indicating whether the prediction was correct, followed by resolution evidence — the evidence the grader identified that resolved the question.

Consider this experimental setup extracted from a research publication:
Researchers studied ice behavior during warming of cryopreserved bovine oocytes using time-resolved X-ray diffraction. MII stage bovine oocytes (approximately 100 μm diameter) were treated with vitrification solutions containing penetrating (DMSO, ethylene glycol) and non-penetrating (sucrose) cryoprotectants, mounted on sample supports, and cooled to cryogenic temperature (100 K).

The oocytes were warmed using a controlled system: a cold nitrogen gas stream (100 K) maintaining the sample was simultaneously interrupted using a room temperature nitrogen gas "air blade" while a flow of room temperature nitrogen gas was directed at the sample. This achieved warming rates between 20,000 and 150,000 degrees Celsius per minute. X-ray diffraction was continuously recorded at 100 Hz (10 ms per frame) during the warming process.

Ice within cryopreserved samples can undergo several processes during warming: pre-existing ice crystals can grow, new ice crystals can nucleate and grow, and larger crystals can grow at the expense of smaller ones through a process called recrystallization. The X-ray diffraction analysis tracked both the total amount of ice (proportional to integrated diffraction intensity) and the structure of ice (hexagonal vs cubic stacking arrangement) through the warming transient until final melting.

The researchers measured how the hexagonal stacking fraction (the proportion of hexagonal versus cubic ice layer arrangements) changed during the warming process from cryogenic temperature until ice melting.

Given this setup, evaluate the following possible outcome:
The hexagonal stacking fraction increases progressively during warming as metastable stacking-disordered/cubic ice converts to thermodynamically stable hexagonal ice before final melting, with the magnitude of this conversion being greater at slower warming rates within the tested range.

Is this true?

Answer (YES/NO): NO